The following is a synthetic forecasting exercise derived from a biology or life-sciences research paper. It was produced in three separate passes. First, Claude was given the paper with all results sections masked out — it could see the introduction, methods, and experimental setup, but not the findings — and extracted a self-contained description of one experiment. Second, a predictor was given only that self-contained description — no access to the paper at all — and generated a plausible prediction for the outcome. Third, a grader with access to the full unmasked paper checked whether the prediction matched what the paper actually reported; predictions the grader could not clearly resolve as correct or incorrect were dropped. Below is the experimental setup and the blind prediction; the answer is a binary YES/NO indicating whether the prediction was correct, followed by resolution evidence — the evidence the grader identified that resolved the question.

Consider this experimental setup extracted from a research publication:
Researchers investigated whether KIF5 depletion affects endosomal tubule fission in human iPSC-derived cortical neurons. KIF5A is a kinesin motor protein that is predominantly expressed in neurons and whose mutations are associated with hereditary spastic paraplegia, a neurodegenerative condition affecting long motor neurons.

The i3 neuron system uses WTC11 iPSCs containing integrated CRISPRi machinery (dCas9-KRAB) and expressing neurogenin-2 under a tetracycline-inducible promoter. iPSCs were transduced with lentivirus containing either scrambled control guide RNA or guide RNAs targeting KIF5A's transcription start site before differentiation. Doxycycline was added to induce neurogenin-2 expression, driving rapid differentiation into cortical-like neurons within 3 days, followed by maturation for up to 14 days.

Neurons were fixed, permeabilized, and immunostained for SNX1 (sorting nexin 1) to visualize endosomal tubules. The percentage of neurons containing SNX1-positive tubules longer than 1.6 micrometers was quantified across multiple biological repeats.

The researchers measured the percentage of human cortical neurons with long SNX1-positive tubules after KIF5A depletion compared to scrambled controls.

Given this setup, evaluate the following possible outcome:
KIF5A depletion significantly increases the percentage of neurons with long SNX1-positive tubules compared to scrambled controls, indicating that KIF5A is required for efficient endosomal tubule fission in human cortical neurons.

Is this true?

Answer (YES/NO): YES